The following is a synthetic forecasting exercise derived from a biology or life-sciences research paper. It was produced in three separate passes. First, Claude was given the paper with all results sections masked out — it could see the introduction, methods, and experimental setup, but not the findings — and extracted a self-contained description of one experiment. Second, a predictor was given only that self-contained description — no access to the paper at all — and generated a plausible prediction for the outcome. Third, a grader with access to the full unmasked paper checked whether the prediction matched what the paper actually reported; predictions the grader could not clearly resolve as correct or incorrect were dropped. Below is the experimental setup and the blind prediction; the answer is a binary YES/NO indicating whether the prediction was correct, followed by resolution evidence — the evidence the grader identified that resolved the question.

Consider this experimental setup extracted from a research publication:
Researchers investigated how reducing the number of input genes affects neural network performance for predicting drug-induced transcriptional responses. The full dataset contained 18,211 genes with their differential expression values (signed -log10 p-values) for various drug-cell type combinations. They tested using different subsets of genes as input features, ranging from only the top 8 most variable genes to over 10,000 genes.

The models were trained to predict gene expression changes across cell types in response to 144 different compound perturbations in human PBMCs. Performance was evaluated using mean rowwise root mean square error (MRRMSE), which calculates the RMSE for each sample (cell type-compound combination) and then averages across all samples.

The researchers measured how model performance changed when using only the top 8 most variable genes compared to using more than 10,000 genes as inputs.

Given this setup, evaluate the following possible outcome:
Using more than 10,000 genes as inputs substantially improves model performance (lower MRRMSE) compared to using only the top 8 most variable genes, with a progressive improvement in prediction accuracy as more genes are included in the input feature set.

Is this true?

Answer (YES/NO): NO